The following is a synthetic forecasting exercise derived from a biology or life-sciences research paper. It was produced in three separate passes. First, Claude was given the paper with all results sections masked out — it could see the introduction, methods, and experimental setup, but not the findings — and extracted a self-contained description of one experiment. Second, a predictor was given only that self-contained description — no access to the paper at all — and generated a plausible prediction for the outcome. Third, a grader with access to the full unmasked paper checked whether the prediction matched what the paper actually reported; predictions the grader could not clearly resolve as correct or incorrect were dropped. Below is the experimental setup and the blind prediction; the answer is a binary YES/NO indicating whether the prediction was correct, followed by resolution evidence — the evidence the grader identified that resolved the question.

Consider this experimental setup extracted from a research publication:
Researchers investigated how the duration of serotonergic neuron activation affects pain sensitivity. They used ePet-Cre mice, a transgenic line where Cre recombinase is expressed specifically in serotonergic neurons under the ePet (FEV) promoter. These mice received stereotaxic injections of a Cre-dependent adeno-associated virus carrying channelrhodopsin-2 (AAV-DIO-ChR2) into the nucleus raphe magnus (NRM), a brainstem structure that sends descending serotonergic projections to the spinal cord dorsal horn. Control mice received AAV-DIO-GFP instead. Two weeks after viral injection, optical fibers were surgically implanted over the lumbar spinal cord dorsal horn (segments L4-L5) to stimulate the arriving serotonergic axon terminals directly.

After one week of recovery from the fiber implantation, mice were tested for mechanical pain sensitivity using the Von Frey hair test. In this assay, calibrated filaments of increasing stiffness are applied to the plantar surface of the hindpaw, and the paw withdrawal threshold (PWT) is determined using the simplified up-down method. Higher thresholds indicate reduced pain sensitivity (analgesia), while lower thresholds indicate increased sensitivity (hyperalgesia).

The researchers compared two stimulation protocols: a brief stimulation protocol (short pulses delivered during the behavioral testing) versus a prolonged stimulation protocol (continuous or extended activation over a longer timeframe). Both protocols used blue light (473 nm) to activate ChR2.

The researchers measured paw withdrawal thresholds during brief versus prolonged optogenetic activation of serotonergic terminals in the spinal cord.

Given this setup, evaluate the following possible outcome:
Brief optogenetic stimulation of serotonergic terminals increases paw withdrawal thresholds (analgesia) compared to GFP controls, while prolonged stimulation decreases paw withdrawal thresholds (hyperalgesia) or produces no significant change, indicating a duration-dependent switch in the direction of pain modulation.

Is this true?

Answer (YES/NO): YES